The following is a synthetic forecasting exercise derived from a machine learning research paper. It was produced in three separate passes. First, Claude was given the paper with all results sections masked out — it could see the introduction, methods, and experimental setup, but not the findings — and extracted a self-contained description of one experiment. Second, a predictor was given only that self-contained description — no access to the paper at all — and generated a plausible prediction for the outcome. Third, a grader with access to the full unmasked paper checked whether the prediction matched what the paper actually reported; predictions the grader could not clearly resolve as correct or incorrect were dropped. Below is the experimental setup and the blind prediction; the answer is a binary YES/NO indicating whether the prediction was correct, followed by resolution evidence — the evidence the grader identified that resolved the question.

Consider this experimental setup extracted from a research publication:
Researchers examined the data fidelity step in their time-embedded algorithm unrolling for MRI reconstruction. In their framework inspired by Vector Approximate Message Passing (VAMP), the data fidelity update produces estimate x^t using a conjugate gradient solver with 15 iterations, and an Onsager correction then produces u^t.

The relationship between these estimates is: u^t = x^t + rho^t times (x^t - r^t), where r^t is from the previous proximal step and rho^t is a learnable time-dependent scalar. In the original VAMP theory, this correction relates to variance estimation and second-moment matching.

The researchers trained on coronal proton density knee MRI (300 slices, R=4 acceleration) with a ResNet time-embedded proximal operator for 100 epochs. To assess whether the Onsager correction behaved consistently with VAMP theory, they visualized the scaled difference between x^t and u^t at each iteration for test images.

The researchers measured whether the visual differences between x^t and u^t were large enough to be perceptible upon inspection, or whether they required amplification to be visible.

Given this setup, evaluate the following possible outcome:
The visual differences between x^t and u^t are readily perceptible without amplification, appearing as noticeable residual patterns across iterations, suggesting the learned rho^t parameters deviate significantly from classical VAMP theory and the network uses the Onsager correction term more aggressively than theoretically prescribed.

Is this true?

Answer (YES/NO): NO